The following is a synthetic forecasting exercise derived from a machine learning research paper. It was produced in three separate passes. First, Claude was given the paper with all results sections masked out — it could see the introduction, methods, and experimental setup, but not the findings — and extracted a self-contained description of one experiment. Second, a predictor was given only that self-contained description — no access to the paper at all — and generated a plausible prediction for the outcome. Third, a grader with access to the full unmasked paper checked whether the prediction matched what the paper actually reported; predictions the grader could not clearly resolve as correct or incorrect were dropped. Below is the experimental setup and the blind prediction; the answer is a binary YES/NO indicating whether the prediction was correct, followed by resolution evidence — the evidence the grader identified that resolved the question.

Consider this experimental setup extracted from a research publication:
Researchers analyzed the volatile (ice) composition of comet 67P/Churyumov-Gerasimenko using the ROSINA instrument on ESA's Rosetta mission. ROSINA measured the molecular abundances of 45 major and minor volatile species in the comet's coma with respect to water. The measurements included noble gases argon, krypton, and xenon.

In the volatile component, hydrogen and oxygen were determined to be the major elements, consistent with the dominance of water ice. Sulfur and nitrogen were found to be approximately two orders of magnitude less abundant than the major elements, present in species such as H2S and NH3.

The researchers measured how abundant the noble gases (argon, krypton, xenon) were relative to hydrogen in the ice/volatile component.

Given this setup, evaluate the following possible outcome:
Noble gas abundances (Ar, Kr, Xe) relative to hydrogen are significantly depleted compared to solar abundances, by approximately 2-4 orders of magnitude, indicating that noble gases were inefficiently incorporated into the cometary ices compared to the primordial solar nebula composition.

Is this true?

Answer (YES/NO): NO